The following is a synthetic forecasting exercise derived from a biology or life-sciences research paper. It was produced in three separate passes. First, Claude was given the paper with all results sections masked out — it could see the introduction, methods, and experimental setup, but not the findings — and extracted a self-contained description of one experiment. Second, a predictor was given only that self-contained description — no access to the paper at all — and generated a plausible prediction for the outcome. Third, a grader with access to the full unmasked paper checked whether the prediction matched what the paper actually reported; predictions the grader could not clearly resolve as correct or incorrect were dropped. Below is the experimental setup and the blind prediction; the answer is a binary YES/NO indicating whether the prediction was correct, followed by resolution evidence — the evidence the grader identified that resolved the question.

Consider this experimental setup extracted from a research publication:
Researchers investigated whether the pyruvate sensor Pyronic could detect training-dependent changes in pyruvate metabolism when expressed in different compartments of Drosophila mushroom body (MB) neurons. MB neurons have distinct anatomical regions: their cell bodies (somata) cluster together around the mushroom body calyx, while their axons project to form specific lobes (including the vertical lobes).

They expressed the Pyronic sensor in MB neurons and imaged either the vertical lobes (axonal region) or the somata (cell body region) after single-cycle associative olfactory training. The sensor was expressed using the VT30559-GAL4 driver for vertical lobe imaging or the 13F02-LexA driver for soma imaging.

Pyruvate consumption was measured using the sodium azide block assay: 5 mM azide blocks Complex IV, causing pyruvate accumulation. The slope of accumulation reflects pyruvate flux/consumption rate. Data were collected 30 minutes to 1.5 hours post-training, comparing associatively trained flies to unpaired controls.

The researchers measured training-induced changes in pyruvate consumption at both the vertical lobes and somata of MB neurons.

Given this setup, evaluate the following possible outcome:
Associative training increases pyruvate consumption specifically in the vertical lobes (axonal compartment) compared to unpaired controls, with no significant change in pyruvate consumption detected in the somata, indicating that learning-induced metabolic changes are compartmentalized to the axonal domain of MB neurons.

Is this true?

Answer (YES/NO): NO